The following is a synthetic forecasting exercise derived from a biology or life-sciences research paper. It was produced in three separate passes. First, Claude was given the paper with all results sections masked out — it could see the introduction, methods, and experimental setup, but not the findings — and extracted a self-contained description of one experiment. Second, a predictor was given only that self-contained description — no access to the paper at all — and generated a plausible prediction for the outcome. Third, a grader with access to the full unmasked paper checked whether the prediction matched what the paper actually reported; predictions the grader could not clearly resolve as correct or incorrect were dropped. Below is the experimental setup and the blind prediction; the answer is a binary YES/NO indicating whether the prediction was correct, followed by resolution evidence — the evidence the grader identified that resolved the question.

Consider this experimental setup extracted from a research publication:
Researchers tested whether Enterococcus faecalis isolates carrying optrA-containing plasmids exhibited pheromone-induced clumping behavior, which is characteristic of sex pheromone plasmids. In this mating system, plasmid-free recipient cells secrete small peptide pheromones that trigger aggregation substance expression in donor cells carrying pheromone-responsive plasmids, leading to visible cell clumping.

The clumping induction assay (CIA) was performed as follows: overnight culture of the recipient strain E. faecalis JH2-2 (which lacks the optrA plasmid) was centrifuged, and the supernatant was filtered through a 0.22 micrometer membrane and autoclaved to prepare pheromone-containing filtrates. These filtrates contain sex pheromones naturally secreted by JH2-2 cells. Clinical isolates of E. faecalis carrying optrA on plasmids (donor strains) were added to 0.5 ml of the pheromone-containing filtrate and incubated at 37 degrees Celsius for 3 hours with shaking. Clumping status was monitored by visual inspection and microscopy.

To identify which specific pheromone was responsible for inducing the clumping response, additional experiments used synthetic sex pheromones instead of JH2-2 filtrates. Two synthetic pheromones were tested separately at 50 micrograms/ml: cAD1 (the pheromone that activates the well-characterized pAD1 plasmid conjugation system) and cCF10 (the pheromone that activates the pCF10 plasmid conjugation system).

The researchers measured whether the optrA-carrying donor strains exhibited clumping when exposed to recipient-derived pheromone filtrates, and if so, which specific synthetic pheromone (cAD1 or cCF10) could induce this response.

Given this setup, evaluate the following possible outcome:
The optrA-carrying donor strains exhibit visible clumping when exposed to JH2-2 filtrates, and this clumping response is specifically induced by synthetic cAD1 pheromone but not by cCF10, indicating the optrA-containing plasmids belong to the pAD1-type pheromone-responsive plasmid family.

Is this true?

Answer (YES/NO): NO